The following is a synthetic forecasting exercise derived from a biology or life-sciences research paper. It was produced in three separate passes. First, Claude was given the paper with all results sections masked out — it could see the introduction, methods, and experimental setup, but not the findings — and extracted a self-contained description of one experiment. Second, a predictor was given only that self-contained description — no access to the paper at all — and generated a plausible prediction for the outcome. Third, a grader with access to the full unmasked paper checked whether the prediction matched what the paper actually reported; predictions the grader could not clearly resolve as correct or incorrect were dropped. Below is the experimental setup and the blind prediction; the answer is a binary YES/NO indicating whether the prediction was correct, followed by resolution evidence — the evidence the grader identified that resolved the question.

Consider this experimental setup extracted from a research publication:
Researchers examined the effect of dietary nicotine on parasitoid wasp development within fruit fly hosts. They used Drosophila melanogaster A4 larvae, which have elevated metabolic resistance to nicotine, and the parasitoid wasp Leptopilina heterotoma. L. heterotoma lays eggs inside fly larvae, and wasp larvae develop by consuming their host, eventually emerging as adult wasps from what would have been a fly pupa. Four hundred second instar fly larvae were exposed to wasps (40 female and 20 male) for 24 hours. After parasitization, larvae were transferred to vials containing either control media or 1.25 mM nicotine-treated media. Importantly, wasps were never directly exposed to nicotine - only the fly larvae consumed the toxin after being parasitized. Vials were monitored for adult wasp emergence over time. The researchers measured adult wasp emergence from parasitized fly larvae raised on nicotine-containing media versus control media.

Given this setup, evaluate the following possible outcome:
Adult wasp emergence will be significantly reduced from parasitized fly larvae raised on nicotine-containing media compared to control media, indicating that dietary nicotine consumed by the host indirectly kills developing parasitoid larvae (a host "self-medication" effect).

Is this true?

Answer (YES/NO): YES